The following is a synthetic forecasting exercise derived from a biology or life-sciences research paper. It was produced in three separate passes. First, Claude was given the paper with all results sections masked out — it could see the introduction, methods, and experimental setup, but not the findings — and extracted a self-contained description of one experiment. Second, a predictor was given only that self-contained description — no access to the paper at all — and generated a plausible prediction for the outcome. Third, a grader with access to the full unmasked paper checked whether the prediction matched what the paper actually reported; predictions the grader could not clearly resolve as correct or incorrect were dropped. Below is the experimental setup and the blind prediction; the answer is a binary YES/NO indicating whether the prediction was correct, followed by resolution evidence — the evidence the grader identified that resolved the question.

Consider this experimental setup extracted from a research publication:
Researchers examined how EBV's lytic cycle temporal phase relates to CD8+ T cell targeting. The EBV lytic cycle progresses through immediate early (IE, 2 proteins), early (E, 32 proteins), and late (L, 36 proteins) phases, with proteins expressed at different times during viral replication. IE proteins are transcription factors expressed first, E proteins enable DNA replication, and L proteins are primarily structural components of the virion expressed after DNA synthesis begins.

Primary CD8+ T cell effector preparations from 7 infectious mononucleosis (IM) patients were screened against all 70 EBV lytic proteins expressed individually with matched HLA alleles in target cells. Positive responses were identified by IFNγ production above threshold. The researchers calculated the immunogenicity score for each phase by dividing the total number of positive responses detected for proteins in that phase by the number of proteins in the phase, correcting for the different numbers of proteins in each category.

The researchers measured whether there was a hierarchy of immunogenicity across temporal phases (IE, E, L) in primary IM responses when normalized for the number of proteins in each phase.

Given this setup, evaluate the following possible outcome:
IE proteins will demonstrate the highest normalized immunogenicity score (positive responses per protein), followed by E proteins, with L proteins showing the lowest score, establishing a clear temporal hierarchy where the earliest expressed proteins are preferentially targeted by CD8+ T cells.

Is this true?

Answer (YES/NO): YES